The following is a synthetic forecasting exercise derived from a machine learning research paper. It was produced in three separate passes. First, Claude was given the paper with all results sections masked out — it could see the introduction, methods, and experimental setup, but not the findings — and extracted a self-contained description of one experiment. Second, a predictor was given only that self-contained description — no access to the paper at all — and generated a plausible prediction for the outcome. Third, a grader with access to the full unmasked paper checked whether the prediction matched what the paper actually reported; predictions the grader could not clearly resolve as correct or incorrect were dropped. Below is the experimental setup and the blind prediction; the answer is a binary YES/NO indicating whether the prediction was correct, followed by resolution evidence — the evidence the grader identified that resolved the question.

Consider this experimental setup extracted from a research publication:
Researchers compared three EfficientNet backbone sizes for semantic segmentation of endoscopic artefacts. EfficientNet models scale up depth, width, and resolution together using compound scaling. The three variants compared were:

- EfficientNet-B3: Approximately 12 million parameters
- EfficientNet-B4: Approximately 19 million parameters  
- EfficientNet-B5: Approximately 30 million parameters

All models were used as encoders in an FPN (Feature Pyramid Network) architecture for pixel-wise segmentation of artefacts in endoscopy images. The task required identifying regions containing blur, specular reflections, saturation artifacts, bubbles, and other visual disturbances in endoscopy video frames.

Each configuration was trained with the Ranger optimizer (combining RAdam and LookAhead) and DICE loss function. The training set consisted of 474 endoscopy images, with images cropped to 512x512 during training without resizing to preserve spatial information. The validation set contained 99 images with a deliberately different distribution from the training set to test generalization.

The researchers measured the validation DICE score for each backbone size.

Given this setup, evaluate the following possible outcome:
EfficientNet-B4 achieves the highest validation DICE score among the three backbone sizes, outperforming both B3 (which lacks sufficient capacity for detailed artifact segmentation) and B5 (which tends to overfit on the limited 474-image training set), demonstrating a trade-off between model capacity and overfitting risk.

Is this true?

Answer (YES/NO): NO